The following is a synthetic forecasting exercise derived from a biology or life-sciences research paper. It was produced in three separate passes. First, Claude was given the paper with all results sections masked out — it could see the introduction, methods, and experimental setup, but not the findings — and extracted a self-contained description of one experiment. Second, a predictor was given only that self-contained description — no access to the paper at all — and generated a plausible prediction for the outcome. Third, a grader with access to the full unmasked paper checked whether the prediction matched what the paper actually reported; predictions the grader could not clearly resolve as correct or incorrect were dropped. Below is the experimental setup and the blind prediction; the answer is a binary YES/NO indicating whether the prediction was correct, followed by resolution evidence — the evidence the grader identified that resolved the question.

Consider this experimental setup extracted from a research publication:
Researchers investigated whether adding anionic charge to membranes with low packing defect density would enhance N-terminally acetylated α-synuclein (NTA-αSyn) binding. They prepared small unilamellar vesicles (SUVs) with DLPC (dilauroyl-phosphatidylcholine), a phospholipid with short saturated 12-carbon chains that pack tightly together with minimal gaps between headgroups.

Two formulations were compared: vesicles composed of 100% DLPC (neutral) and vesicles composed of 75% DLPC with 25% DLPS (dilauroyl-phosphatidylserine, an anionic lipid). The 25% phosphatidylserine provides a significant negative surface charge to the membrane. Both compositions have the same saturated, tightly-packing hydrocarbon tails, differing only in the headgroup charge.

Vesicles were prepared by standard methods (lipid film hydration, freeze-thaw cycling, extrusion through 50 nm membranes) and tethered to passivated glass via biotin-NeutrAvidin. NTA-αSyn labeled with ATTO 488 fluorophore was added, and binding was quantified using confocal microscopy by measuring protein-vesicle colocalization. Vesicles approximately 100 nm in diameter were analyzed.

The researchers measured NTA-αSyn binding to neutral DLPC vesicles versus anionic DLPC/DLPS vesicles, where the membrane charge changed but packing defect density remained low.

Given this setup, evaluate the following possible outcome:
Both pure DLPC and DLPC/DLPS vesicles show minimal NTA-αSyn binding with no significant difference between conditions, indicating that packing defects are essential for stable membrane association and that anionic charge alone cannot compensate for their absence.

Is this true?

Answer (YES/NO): YES